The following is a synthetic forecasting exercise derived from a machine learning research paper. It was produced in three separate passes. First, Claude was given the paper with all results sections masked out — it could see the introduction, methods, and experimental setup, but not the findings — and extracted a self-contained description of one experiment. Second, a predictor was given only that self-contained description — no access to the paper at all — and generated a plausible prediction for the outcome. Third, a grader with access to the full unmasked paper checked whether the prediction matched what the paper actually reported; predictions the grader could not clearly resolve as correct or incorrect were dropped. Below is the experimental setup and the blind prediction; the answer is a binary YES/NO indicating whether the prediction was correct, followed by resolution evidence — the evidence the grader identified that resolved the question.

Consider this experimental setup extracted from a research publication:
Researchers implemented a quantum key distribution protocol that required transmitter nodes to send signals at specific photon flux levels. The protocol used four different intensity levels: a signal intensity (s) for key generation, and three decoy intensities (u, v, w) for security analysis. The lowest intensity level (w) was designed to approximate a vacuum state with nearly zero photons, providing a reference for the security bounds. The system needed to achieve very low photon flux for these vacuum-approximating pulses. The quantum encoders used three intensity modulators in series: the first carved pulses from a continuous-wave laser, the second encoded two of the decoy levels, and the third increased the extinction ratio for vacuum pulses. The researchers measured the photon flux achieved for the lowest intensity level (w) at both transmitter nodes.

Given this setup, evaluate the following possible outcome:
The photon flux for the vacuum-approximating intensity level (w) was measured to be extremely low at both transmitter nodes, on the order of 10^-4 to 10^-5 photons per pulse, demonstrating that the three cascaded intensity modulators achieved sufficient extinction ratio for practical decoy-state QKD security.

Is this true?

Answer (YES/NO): YES